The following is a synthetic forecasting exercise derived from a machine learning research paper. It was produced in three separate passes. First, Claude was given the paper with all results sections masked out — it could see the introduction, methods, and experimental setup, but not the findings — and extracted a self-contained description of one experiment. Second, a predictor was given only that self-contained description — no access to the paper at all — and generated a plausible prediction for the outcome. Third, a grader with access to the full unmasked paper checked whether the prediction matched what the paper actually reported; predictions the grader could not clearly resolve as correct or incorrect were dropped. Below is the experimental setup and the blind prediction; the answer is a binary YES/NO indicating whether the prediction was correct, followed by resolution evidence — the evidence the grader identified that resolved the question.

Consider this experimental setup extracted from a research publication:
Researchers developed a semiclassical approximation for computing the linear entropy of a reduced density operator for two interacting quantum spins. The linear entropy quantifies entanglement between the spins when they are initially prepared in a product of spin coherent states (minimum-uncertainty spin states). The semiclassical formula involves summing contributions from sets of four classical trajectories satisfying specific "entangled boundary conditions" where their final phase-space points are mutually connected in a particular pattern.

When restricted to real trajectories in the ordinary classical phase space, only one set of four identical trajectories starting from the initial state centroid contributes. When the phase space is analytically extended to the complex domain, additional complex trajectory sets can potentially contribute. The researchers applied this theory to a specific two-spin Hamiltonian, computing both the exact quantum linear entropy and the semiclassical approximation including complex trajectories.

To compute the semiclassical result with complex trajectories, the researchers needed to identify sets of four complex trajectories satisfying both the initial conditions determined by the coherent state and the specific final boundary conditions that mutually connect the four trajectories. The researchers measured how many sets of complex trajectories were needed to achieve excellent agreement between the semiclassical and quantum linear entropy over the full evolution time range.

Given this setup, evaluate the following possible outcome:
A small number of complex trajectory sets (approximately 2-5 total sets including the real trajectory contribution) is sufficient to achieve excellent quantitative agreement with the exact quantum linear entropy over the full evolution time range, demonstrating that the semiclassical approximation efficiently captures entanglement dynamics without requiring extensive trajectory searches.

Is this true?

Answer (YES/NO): NO